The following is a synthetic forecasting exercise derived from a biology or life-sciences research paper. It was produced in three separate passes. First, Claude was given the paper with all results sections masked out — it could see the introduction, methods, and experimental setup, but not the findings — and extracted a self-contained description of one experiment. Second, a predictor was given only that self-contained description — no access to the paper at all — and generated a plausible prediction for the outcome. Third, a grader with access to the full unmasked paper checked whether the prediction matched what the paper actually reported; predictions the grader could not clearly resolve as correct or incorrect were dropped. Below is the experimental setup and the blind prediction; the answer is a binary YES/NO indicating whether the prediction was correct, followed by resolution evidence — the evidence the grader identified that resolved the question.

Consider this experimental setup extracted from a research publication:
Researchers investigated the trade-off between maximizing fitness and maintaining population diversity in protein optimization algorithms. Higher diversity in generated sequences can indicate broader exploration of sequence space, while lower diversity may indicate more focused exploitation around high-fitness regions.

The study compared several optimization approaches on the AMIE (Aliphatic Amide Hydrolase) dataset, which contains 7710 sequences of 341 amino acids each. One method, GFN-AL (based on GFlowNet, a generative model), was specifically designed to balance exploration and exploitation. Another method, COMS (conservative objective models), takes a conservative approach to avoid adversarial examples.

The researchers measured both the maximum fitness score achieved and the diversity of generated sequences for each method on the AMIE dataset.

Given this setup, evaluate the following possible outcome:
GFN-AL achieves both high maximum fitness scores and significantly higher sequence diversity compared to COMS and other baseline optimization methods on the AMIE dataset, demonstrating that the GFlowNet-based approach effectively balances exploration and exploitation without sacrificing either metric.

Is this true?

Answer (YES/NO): NO